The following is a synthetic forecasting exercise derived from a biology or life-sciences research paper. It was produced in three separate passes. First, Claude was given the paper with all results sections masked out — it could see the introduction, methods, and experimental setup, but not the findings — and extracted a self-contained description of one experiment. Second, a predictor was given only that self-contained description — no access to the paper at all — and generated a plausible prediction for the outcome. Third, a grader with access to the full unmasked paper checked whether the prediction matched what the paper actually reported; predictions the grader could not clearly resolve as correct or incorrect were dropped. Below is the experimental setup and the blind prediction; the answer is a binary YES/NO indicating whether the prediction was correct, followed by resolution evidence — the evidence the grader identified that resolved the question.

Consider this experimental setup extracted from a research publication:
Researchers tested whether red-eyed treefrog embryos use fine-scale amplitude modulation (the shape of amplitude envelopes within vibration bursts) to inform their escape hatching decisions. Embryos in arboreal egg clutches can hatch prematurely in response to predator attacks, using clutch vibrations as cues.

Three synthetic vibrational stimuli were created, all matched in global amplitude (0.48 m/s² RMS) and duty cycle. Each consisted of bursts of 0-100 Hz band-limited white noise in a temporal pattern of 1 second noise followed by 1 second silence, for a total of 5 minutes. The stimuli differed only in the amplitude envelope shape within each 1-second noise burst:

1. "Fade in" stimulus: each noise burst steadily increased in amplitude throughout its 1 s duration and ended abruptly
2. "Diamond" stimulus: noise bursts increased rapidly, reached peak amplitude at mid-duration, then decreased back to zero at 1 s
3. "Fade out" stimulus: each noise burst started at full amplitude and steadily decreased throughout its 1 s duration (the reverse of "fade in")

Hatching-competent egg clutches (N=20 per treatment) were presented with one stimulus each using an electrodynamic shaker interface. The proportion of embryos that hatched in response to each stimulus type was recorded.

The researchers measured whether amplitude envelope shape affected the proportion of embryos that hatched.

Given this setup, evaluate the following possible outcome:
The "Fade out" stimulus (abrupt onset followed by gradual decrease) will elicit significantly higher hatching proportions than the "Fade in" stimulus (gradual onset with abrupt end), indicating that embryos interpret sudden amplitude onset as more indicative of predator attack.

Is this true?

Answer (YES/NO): YES